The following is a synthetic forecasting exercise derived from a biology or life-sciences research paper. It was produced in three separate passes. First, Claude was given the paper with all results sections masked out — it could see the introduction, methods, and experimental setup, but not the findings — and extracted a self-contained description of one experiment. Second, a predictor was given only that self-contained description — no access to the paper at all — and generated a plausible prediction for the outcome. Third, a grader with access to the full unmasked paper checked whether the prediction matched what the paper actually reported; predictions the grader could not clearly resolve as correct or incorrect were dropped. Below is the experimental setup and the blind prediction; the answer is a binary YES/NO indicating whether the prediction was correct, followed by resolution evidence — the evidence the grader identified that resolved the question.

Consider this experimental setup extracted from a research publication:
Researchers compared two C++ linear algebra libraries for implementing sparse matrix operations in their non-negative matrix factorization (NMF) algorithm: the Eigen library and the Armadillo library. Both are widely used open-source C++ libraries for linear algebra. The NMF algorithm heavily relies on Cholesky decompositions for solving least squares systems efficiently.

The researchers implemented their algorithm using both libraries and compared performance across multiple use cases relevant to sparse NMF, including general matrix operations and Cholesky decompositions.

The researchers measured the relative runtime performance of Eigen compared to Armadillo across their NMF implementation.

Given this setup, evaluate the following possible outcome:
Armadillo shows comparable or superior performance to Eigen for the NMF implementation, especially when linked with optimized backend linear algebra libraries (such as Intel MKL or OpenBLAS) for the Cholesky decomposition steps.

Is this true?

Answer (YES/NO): NO